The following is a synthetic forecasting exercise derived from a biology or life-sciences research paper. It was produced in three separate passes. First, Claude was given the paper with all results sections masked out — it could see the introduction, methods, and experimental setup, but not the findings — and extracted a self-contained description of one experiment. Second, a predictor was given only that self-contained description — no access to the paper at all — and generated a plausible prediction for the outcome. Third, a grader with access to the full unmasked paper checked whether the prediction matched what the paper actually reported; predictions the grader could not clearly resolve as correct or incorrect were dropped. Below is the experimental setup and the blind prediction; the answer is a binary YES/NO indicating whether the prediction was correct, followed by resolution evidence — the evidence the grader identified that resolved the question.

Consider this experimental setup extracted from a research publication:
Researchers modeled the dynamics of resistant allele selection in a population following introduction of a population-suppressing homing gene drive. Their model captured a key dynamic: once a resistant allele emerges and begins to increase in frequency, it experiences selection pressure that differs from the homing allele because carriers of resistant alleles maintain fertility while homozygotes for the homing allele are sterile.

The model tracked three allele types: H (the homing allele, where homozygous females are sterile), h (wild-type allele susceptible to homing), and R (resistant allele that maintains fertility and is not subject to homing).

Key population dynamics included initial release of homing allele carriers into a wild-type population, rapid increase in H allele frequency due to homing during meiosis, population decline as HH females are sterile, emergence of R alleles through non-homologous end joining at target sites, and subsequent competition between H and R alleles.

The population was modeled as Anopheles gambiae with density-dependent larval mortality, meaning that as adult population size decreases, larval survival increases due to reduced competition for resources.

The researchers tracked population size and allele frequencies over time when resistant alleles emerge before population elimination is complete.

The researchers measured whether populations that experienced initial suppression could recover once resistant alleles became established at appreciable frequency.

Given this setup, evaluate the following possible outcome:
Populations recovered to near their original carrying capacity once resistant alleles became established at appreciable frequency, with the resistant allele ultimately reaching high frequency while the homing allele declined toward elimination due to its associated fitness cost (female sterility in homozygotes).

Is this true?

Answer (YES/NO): YES